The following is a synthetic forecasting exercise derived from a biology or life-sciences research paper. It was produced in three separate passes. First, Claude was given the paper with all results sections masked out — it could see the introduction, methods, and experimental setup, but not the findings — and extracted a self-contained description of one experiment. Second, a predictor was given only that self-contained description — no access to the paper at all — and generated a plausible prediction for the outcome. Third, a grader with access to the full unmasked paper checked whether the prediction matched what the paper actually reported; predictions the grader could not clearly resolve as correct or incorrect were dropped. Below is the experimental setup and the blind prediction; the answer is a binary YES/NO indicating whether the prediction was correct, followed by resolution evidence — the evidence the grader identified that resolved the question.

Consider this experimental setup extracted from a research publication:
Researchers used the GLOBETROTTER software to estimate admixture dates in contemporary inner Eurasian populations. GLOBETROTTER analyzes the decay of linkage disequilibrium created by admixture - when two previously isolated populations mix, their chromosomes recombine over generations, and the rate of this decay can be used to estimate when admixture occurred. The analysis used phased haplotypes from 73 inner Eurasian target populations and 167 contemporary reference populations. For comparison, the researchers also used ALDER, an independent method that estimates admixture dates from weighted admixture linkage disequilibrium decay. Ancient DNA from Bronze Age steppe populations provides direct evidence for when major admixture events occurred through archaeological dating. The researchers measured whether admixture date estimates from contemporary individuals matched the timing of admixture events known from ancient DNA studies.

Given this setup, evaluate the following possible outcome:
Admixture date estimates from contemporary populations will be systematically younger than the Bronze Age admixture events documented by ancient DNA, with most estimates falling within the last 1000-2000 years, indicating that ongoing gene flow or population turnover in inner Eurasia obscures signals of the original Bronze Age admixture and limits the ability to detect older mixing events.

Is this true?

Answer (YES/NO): NO